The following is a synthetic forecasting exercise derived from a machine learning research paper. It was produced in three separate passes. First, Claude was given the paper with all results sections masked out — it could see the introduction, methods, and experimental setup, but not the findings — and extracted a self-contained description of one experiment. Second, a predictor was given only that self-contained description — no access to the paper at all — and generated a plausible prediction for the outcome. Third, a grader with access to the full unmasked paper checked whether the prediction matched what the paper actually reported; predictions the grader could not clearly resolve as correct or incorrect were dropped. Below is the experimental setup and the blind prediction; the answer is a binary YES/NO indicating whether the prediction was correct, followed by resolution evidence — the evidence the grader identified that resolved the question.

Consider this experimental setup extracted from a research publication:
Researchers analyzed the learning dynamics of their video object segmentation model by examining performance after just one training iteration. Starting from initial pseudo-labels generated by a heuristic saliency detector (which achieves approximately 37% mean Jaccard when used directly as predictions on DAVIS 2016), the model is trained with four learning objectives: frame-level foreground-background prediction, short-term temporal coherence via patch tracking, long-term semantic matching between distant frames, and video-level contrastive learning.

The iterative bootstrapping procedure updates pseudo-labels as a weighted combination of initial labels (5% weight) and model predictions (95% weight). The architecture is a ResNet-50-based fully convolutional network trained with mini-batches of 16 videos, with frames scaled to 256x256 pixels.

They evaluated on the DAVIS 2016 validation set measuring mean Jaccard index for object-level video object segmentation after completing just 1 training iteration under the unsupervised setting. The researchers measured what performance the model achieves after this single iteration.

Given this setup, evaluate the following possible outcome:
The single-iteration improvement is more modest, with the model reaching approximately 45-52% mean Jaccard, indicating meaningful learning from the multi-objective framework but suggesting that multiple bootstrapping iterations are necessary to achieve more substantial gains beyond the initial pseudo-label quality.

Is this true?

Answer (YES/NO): YES